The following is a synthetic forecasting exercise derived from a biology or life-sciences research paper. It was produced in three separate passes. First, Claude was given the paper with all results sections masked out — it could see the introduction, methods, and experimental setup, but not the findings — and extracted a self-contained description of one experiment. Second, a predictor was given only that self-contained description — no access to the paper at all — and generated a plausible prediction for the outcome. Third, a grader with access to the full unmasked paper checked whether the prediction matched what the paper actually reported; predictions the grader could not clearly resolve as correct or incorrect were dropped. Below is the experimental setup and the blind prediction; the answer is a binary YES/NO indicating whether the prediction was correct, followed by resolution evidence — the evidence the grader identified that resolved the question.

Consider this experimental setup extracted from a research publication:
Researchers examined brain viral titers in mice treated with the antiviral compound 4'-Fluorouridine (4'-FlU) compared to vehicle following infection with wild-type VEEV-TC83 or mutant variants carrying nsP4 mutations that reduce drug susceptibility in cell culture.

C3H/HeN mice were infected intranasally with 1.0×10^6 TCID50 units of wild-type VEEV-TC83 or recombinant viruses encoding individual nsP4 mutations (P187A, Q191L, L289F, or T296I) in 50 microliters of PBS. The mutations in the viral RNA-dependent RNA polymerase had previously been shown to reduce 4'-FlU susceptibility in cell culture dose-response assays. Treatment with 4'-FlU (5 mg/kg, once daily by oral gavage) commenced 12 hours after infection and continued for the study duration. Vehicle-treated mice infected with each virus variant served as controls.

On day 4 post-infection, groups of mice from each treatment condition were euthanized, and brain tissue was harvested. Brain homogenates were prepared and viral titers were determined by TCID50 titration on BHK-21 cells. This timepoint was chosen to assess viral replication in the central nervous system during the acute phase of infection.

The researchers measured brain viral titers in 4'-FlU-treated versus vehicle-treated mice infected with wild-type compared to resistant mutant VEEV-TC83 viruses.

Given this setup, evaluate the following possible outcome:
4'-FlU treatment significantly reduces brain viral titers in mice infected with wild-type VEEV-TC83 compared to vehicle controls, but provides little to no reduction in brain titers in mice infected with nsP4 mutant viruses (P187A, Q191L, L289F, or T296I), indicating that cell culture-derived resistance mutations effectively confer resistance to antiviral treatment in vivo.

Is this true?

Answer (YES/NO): NO